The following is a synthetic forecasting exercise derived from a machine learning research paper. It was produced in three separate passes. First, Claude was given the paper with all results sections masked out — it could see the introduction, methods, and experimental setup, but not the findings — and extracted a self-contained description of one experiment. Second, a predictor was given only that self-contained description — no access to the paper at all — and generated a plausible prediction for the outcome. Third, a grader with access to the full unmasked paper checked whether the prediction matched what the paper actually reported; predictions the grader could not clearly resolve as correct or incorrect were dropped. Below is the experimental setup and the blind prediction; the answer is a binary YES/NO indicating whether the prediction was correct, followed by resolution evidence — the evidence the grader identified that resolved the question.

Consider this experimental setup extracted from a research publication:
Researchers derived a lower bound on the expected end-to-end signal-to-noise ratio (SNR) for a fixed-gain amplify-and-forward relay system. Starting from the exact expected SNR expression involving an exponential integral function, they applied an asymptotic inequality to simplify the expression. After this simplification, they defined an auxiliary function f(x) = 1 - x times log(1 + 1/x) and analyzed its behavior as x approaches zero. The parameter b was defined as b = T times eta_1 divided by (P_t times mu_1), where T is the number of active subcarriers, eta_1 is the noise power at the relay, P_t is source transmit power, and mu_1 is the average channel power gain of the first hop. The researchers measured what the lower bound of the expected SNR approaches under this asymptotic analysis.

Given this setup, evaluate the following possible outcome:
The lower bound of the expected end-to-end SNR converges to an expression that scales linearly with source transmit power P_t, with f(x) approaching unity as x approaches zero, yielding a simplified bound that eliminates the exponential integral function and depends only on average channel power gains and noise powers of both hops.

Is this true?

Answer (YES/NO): NO